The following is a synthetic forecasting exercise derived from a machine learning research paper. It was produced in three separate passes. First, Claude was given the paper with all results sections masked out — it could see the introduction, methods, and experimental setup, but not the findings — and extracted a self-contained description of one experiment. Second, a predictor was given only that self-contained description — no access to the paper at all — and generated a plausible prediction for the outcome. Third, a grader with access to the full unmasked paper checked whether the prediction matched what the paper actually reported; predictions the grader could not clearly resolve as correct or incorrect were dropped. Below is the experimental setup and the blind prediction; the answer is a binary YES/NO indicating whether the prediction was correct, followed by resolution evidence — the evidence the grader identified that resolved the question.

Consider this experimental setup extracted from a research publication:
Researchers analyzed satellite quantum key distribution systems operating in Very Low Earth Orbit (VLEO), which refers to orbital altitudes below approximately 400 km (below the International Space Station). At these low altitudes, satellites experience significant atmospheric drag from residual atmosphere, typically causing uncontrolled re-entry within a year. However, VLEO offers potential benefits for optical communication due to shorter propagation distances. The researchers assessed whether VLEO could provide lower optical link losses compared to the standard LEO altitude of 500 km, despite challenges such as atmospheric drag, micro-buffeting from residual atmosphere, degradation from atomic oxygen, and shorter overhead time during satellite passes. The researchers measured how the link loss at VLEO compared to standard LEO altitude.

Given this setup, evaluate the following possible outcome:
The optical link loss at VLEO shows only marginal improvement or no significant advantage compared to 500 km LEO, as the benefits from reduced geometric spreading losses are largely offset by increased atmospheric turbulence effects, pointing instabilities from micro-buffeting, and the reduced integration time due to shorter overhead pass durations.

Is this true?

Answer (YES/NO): NO